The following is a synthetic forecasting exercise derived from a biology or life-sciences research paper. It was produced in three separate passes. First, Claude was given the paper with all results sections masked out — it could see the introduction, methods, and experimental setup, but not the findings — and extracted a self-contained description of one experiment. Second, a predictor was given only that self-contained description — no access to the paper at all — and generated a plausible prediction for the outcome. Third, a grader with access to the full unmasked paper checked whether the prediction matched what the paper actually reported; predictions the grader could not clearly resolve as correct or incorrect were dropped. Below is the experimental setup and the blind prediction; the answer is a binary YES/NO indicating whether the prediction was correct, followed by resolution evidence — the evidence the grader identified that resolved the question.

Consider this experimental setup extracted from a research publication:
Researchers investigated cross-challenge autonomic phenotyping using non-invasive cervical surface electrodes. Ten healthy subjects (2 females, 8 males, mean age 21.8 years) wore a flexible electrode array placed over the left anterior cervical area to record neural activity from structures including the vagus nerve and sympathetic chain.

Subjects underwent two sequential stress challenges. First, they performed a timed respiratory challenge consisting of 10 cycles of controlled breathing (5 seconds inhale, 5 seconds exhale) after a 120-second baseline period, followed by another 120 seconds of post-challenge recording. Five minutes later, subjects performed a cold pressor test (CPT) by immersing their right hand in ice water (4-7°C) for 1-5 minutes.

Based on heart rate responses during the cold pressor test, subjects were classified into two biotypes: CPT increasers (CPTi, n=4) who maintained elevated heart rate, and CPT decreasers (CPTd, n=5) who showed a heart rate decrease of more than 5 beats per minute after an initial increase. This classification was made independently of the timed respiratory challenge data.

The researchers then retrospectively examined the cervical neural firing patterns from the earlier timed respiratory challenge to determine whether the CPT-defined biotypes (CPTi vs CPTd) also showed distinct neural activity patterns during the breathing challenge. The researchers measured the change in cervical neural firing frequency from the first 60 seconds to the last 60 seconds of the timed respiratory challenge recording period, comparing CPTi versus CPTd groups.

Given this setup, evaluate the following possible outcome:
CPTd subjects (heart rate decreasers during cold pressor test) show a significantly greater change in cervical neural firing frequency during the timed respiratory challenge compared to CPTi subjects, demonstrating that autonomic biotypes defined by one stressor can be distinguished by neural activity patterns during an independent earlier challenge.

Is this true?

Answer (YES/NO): NO